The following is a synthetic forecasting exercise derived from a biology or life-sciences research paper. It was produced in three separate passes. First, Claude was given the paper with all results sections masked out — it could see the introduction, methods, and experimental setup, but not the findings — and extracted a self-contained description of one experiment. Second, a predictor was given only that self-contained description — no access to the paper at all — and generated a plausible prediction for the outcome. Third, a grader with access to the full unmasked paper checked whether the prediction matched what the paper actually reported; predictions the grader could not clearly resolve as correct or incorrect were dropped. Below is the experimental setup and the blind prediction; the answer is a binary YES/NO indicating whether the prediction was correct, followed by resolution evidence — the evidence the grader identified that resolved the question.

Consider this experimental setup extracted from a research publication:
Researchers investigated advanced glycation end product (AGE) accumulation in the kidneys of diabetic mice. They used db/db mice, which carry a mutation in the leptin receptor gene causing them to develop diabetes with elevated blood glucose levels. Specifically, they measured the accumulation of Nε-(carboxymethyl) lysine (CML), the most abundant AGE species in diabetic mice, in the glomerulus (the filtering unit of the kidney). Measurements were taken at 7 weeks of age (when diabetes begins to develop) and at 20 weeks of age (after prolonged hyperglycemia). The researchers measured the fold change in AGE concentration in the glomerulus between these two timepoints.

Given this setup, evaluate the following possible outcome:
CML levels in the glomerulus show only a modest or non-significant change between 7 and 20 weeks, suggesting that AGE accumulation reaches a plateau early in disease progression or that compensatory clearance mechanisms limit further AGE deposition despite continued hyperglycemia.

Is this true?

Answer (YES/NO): NO